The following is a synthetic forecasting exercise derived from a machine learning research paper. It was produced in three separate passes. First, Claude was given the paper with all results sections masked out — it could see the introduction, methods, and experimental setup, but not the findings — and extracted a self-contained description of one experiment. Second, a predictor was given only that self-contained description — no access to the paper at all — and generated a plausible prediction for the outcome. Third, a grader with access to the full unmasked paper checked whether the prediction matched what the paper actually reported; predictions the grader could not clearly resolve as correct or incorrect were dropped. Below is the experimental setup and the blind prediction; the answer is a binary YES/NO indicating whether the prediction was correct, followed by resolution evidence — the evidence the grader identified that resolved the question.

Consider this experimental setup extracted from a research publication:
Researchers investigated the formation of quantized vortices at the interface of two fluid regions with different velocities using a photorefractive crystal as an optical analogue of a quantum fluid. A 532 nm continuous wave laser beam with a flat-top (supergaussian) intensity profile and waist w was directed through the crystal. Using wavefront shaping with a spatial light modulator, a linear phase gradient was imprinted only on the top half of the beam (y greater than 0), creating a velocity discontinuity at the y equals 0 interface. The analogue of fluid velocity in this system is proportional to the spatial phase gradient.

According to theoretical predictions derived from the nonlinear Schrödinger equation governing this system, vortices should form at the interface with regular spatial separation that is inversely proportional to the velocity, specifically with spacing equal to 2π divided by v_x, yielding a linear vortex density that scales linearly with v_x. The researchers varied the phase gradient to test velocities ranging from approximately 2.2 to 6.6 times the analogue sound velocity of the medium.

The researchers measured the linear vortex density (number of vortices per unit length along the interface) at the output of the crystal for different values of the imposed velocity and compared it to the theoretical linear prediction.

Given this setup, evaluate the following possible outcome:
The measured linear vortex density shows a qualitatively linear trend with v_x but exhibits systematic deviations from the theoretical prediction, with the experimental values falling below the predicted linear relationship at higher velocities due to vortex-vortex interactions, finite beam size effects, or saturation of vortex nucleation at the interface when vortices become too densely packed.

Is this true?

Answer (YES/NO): NO